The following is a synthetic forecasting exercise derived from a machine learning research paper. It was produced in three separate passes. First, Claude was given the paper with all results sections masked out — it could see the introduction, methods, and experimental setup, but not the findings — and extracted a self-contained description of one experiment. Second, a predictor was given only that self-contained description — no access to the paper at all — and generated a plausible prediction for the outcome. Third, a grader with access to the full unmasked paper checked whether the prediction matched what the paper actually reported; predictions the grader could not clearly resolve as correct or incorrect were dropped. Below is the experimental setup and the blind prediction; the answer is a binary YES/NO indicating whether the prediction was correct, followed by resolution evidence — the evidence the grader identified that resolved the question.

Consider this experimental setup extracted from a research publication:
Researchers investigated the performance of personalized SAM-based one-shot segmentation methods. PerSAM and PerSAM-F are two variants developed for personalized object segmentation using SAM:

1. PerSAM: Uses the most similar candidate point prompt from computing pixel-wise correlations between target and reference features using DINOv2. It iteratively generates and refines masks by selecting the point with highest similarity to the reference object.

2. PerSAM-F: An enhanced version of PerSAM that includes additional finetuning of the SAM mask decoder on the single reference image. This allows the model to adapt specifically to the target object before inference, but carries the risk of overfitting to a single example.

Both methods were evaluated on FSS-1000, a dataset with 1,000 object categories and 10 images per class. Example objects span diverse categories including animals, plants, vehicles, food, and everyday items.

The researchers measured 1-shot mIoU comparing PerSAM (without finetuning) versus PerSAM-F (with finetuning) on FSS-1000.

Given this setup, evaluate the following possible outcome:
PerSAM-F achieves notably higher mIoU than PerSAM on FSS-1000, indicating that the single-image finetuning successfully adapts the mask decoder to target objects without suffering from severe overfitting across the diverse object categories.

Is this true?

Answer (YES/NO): YES